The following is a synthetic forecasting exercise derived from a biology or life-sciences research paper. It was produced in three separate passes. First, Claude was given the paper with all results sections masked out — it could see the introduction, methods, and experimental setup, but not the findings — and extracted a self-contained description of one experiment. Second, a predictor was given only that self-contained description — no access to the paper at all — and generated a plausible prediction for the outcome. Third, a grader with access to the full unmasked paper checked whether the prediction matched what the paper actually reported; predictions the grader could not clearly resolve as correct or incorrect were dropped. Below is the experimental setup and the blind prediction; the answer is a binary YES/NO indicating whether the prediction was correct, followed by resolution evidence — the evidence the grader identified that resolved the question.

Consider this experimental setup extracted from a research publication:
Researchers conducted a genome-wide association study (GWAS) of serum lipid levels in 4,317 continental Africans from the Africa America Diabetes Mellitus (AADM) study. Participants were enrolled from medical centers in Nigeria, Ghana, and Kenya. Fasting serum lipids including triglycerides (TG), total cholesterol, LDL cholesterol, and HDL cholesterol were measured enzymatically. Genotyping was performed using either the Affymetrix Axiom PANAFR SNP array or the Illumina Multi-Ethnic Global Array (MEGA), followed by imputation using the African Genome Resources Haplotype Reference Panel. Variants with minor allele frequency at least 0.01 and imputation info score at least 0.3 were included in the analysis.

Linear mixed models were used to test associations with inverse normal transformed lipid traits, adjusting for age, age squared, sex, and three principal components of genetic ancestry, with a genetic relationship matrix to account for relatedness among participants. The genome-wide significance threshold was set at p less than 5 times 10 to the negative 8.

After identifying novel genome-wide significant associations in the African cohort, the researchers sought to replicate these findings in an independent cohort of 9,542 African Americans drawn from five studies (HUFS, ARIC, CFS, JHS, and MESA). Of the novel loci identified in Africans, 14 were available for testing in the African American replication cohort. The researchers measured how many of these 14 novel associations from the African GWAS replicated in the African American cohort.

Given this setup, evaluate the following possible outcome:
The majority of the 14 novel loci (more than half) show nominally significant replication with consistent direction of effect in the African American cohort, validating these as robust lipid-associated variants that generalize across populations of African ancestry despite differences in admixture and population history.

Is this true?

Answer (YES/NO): NO